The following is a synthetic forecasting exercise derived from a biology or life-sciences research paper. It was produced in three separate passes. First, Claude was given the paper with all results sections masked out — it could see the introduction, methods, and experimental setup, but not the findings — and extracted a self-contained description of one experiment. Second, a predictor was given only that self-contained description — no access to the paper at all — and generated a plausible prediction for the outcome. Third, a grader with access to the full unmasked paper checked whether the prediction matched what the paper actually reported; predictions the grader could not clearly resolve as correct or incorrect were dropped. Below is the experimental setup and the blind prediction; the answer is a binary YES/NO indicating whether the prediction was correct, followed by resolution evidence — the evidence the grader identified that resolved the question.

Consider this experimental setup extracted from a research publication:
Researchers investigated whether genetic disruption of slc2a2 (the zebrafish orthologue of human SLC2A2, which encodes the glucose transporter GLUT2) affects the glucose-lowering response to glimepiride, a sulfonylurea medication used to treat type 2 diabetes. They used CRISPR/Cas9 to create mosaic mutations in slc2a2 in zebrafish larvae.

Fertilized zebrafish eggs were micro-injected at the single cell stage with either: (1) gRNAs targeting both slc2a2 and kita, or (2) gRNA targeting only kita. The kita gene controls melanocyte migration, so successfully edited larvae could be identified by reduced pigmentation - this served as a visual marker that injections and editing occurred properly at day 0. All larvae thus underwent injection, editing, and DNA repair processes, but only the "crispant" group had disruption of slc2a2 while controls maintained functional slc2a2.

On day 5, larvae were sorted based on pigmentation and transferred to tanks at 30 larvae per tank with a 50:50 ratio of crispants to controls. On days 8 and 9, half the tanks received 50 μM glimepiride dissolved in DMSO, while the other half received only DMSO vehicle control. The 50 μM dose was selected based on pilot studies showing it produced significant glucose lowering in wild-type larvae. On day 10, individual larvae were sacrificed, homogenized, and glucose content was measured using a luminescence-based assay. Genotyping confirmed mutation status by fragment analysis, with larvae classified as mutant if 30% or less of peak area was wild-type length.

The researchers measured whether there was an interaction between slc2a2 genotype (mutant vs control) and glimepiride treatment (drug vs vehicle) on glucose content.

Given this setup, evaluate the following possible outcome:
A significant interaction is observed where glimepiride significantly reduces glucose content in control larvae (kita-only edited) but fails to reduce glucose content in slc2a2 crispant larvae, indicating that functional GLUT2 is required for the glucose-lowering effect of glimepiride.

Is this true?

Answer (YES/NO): YES